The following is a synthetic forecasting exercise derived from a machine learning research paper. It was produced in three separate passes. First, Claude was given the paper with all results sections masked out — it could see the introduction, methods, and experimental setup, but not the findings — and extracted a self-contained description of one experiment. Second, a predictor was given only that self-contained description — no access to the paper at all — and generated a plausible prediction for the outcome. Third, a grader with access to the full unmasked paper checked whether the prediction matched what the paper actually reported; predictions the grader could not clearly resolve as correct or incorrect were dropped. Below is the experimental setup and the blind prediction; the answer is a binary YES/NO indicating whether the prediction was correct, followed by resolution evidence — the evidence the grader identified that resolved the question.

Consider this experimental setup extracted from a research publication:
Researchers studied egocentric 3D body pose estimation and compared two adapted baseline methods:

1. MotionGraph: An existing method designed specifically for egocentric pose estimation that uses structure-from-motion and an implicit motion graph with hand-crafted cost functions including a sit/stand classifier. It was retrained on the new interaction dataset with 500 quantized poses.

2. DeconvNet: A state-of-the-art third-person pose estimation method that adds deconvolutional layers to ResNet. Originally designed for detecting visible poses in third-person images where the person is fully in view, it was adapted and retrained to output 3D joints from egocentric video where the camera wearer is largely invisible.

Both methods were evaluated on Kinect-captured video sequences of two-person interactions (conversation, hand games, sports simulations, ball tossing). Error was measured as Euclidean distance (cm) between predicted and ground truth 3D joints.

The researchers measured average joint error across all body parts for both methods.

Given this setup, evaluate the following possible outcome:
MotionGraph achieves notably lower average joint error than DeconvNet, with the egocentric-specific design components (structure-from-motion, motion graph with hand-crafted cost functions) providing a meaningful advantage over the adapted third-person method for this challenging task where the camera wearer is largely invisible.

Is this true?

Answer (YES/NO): YES